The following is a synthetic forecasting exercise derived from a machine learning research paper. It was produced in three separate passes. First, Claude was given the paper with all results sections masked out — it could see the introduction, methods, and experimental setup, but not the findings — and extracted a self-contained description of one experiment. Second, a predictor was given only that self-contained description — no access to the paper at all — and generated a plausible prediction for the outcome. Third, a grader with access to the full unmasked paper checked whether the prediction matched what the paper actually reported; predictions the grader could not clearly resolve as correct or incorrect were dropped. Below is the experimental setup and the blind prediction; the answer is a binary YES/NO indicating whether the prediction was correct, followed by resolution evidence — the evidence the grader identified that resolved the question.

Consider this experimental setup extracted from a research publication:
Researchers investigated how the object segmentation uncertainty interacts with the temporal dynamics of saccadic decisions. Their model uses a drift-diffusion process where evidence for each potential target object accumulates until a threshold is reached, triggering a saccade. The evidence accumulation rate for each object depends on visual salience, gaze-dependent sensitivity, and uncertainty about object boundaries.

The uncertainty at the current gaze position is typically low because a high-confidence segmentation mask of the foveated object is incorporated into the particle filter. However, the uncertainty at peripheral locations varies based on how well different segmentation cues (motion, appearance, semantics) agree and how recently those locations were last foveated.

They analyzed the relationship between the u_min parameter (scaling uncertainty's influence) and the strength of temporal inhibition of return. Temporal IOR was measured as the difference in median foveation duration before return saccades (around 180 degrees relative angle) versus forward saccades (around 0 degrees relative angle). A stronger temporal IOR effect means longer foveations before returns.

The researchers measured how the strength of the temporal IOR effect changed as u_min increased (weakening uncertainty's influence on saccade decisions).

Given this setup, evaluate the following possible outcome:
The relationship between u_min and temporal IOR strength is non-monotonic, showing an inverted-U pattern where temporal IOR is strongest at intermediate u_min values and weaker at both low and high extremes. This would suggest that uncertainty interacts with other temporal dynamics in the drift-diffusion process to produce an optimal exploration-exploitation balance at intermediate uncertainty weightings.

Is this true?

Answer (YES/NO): NO